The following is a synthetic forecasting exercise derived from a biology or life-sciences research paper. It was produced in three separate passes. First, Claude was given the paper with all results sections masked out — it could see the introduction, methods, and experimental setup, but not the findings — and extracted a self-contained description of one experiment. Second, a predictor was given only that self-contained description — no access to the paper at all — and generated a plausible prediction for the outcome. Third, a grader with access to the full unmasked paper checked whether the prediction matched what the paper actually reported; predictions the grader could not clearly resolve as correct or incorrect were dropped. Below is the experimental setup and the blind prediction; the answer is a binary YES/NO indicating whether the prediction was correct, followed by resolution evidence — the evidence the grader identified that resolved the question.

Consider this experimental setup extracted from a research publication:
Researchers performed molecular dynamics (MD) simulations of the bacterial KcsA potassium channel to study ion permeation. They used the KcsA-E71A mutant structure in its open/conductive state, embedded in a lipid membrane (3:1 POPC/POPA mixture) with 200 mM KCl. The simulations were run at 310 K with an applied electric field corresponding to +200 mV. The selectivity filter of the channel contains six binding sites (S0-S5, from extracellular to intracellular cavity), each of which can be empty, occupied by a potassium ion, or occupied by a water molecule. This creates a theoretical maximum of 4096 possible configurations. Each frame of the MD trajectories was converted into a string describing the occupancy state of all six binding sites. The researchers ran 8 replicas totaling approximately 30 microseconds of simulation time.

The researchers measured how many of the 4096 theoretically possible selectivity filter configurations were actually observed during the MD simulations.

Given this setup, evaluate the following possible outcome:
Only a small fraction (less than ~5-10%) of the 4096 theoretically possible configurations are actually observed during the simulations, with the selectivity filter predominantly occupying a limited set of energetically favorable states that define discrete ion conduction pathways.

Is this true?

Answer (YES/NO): YES